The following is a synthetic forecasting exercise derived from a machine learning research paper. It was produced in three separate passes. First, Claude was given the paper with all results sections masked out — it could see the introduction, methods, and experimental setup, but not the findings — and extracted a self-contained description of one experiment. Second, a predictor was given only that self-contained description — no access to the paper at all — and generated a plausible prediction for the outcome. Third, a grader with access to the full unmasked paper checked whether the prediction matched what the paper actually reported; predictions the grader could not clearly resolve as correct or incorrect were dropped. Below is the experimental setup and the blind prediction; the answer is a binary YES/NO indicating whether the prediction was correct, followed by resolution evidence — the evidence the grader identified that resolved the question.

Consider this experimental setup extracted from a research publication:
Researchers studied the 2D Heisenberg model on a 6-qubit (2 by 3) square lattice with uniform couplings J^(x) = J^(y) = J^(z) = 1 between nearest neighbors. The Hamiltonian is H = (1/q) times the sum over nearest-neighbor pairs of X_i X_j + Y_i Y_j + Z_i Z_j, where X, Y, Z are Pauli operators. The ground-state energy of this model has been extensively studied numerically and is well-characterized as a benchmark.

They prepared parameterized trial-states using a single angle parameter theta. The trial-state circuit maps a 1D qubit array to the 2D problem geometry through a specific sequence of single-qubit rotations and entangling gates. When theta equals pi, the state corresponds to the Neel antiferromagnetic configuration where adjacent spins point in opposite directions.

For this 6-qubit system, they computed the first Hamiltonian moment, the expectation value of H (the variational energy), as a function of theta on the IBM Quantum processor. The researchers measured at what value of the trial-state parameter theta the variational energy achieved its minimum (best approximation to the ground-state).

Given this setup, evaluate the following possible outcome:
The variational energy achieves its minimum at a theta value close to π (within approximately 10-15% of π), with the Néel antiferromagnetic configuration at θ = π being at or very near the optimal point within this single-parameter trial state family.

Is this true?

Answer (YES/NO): YES